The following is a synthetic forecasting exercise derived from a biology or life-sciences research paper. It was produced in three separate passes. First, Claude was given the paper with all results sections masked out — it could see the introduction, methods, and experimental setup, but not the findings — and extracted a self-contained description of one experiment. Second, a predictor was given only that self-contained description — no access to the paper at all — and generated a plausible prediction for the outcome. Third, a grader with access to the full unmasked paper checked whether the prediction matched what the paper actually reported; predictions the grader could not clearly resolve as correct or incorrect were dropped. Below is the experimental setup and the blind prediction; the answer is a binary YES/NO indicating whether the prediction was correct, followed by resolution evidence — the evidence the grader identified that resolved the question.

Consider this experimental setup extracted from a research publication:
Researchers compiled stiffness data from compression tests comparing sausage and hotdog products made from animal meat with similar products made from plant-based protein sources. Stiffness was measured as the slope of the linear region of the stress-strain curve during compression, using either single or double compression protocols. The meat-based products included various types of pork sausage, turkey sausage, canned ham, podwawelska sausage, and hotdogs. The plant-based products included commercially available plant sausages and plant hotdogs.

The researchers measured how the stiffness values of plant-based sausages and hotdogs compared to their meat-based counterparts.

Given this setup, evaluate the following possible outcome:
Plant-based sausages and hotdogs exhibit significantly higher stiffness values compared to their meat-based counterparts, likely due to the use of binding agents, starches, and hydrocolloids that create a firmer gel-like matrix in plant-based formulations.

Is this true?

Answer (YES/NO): NO